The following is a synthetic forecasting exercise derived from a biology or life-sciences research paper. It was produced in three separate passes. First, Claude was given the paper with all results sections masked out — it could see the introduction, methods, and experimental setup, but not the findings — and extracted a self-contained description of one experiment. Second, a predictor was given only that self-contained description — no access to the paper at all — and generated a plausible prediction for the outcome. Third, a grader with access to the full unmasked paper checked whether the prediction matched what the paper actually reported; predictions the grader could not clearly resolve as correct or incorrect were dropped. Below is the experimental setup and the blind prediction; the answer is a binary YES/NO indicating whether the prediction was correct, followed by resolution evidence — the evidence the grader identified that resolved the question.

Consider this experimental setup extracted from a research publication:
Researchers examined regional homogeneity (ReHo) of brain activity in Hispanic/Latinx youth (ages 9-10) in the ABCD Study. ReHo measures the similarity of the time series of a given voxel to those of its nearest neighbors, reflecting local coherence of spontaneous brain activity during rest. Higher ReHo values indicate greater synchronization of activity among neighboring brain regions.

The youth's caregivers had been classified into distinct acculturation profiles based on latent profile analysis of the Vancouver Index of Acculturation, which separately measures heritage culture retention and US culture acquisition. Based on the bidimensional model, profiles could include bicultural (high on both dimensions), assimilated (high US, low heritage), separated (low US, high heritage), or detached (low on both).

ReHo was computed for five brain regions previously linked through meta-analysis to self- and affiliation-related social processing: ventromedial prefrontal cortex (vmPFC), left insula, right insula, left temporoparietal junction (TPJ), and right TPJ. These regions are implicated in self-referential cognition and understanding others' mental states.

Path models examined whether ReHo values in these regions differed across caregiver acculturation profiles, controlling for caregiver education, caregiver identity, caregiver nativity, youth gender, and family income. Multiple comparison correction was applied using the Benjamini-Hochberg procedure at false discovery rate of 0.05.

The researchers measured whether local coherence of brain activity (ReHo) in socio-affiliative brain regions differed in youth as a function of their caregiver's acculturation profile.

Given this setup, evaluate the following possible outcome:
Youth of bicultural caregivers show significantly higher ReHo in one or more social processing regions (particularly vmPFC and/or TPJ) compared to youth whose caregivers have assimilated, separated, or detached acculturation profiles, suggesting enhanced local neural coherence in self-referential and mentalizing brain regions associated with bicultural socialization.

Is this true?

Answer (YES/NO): NO